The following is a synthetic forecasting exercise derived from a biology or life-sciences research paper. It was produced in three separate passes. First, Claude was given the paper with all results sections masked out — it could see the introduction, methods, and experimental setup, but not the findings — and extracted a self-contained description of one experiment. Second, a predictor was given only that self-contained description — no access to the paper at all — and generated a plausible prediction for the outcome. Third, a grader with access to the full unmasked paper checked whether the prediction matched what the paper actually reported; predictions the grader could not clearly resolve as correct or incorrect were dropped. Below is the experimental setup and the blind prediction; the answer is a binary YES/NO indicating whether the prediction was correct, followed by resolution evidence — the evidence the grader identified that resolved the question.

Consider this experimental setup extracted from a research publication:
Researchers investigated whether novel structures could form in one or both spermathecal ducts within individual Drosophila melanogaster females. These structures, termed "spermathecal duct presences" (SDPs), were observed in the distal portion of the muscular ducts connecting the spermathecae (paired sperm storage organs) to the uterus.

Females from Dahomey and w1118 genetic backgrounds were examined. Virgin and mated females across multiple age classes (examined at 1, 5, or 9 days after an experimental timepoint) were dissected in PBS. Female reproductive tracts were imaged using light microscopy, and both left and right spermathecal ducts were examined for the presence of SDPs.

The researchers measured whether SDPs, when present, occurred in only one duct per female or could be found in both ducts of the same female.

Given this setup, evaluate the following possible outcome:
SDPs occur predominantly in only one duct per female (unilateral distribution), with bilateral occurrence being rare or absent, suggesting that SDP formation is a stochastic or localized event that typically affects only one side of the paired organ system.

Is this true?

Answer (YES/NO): NO